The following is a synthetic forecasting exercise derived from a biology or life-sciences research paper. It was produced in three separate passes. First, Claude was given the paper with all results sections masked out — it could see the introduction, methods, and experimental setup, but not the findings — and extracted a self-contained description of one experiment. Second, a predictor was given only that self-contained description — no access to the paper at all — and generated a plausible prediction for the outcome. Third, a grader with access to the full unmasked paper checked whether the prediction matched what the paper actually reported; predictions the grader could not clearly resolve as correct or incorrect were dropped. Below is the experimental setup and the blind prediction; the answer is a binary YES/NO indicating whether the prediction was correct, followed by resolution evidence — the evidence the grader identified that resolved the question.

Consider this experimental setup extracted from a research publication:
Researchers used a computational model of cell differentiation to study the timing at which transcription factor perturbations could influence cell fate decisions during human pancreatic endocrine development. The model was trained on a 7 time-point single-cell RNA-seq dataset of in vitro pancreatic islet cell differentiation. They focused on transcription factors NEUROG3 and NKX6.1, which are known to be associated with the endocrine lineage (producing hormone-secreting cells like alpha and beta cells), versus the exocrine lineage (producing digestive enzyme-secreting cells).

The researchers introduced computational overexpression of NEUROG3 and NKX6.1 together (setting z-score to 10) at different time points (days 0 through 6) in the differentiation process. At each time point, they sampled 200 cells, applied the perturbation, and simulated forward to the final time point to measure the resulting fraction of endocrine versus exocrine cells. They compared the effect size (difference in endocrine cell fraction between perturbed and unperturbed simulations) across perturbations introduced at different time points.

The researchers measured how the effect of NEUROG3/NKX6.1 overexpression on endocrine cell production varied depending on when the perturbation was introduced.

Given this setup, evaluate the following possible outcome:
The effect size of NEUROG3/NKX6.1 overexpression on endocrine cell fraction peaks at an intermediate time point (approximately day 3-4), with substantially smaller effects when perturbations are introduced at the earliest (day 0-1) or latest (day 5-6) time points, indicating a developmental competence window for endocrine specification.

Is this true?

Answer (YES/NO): NO